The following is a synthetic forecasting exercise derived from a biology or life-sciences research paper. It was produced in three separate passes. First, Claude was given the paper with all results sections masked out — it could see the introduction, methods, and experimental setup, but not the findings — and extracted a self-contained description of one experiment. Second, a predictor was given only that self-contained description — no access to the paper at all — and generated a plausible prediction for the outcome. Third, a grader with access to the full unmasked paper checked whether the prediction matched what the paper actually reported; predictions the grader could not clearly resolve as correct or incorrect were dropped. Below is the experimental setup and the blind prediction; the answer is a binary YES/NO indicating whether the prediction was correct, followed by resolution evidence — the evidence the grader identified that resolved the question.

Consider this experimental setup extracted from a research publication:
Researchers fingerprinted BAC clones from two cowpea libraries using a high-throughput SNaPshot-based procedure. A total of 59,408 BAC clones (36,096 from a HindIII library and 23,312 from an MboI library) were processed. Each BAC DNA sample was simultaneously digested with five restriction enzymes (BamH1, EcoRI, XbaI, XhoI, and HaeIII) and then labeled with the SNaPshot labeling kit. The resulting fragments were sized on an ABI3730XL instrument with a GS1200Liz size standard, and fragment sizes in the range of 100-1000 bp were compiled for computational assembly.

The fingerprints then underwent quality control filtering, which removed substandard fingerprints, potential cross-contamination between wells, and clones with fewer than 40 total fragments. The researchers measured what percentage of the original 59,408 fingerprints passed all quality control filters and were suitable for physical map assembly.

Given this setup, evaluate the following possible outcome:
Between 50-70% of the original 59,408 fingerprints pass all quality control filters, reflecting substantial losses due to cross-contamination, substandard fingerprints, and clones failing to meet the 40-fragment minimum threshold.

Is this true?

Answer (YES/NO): NO